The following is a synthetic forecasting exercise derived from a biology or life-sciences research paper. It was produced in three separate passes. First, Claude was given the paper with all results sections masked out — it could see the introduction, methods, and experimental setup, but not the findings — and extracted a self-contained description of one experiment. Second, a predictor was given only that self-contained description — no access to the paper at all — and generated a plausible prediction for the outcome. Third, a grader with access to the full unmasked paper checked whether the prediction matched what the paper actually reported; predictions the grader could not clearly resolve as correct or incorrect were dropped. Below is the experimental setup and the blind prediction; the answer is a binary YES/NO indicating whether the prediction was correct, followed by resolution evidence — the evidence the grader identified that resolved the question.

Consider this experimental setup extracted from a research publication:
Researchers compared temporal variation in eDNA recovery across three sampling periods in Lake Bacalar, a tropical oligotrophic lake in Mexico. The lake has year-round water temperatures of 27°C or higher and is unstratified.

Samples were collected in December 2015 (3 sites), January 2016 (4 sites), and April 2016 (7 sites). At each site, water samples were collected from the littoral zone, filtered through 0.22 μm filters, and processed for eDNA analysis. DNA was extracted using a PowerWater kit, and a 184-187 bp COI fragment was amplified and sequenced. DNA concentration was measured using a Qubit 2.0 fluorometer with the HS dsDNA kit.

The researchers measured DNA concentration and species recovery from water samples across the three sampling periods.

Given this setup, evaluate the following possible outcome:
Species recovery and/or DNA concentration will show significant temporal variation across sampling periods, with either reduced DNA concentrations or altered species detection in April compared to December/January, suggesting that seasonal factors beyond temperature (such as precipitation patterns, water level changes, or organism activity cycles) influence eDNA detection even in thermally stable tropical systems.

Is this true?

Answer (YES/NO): NO